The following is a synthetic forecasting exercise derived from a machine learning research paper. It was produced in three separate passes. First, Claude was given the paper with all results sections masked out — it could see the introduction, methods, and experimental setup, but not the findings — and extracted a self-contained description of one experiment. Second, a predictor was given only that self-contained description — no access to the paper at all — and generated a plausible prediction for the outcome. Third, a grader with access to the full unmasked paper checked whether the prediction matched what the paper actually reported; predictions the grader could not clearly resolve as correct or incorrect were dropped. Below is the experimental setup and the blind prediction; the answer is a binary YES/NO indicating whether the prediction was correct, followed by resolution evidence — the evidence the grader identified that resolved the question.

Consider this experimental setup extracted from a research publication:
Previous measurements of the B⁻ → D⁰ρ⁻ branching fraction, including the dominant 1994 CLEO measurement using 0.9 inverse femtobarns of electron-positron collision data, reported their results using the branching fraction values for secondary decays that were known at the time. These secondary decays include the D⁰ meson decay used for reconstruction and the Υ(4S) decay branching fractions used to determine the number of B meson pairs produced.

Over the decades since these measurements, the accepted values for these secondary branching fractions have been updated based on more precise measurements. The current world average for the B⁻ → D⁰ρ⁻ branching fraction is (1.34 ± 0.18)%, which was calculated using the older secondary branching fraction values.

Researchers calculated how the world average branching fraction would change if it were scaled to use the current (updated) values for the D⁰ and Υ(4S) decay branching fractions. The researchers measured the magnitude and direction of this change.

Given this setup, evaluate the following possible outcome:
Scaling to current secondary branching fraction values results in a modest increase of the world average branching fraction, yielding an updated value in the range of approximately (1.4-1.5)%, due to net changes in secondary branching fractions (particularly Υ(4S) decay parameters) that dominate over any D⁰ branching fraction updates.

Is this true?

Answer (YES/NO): NO